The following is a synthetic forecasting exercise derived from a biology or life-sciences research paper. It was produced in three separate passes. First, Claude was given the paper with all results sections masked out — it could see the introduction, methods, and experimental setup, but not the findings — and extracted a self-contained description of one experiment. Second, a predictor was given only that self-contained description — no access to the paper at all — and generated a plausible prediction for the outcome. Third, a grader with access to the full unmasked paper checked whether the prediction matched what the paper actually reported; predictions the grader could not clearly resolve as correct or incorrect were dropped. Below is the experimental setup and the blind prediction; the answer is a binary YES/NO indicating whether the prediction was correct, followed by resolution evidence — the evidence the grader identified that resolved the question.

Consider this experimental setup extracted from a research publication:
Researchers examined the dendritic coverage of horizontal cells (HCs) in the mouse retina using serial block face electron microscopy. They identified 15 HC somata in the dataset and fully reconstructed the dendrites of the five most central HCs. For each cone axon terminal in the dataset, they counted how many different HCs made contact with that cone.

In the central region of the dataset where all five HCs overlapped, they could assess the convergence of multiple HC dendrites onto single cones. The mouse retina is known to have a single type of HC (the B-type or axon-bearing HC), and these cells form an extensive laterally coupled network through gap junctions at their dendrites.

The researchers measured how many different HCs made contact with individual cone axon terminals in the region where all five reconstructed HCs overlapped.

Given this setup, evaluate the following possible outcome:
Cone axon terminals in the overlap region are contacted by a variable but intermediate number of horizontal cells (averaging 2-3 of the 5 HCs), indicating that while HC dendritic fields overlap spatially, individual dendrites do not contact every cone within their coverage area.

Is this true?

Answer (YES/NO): NO